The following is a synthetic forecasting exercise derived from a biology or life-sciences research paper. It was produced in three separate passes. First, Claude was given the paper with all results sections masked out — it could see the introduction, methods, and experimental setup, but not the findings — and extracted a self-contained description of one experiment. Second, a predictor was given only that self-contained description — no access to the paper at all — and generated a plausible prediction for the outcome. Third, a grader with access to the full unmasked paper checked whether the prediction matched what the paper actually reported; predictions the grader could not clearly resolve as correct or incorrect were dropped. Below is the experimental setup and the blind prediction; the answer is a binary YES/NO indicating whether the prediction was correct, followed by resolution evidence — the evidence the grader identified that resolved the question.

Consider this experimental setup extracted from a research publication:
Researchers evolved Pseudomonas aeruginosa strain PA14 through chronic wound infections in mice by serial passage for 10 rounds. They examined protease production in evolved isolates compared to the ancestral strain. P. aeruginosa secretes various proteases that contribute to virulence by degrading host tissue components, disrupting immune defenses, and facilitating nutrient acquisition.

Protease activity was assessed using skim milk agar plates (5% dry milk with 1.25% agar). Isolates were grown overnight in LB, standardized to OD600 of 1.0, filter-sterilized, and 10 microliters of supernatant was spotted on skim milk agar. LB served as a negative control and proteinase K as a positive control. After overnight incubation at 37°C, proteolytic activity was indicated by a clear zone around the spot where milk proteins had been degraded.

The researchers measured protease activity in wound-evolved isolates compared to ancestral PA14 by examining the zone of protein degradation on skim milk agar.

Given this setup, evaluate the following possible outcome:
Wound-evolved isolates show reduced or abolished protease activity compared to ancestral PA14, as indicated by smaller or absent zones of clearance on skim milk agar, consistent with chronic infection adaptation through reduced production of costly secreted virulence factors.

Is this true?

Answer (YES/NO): NO